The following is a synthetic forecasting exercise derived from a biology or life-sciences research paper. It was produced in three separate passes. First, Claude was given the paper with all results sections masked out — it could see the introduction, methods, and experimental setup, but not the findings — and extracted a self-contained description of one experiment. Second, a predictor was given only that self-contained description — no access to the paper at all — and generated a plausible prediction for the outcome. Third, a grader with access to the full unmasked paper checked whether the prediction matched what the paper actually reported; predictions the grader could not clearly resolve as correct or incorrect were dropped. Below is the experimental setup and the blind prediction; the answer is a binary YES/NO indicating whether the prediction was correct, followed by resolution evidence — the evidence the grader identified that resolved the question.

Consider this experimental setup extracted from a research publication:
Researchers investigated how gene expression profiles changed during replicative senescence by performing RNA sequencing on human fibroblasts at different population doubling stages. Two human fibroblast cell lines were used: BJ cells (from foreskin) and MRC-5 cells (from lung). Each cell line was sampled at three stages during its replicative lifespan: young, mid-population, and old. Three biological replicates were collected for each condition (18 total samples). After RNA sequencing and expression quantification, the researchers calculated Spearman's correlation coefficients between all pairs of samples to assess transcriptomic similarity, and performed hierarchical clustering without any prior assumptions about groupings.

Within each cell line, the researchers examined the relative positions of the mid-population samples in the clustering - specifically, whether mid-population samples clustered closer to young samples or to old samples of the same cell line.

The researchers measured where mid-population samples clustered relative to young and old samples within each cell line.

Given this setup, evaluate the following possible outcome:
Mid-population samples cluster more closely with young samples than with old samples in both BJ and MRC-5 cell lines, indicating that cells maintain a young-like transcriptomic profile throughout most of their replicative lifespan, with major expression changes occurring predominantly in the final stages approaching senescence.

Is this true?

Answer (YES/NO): YES